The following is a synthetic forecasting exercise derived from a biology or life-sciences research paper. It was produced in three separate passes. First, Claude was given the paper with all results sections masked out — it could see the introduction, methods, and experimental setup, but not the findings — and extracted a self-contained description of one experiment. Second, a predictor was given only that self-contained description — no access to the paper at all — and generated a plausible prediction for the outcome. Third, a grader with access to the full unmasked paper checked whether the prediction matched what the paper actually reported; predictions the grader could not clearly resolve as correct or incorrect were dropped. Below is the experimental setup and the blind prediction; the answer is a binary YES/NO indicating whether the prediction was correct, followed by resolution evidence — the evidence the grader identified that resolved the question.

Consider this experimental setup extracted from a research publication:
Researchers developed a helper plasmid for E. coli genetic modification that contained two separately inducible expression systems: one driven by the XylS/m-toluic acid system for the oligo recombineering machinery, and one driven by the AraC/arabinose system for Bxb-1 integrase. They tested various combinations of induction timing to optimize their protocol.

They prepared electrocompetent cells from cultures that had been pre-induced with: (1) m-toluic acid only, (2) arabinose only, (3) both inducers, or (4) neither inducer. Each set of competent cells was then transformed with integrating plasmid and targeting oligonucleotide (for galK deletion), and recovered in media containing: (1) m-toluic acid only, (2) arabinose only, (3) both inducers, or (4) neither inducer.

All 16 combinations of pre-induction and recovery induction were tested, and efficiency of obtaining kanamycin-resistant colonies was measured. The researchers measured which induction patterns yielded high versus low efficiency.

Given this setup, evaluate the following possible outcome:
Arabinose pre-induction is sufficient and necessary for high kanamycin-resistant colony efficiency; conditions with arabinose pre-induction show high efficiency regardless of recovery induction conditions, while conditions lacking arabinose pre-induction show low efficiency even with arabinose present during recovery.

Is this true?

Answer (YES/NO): NO